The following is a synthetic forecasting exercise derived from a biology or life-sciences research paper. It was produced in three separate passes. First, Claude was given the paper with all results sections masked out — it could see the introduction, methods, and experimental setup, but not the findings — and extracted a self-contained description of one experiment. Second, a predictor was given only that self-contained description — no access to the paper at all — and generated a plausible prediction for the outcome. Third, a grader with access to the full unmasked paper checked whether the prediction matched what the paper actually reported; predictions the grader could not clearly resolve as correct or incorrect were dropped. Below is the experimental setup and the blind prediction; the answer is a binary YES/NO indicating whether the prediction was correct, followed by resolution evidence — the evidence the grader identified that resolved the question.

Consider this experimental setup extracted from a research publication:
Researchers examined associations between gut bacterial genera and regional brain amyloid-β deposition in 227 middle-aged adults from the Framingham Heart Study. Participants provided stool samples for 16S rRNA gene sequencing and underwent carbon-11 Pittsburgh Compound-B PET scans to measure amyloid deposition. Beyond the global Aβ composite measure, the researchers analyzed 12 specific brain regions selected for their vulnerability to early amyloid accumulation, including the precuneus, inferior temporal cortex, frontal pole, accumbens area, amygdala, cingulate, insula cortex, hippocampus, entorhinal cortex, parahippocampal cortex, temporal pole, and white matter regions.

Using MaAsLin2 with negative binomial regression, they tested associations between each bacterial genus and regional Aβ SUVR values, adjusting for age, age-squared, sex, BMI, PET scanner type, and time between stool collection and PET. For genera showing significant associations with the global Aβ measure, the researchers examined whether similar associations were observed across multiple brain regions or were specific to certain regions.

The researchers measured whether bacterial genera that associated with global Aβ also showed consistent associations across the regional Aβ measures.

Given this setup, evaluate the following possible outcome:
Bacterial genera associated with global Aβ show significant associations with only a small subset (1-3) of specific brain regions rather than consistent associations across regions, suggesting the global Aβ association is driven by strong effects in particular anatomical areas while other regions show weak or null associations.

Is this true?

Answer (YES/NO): NO